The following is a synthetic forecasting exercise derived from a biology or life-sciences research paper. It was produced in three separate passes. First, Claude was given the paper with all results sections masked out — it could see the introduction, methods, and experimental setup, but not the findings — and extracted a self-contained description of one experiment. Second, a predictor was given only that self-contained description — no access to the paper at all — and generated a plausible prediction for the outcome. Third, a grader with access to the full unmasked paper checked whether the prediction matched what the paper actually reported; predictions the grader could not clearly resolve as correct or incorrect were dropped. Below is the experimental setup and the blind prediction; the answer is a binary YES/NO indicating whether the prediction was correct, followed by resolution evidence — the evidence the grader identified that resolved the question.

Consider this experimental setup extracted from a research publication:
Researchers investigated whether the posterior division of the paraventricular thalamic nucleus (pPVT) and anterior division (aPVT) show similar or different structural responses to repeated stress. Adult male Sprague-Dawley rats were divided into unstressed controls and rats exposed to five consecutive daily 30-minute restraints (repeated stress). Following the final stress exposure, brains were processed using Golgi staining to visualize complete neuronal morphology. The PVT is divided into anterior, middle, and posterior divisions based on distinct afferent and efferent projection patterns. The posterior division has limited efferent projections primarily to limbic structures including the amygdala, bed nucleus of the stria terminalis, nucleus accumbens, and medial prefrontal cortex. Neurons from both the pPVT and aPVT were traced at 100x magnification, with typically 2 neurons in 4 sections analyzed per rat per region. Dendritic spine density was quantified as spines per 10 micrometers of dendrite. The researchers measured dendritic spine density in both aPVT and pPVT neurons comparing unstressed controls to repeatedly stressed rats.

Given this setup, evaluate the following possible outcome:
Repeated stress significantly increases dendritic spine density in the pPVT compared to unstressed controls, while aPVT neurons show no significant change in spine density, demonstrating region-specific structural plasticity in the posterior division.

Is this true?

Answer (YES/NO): YES